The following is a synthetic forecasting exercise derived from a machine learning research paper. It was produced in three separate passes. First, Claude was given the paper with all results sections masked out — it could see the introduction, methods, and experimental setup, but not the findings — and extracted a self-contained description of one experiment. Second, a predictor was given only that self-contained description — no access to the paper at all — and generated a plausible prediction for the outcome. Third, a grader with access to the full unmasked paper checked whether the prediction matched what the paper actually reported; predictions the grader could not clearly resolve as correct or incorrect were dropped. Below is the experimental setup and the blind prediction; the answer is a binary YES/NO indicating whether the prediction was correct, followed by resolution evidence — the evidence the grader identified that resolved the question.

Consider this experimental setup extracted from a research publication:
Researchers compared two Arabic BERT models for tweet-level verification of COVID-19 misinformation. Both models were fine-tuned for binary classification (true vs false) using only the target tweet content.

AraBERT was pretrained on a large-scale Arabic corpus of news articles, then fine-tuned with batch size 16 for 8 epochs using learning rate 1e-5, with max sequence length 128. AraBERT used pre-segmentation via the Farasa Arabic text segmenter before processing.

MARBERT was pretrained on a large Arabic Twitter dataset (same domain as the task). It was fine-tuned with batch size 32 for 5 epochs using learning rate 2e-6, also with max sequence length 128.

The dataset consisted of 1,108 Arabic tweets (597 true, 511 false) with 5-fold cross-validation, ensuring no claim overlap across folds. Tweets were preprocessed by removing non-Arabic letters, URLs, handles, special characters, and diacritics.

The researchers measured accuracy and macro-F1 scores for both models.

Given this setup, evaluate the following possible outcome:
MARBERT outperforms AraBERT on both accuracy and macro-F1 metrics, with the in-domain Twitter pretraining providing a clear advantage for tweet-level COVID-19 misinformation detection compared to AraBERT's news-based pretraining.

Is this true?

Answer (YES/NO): YES